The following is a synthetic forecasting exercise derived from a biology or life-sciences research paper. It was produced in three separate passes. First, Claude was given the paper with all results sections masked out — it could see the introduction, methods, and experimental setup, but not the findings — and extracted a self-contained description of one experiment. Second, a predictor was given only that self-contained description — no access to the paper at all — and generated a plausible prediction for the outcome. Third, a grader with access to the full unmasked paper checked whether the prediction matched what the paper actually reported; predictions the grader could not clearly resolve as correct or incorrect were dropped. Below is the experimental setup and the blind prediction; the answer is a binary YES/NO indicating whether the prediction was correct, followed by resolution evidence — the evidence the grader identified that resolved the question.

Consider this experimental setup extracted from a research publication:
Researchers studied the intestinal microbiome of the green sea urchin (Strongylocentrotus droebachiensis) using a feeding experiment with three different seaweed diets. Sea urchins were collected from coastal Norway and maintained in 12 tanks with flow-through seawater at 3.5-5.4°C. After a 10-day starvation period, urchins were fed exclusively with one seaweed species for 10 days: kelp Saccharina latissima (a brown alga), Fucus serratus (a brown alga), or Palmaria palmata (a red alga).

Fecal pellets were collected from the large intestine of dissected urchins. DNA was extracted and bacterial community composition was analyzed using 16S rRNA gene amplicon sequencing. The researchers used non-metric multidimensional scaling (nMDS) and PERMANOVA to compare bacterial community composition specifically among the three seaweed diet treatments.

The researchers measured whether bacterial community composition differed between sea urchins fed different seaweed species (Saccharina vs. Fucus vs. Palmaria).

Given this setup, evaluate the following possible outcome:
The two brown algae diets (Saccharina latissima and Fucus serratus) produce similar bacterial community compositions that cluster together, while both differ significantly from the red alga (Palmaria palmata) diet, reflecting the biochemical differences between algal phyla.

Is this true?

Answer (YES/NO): NO